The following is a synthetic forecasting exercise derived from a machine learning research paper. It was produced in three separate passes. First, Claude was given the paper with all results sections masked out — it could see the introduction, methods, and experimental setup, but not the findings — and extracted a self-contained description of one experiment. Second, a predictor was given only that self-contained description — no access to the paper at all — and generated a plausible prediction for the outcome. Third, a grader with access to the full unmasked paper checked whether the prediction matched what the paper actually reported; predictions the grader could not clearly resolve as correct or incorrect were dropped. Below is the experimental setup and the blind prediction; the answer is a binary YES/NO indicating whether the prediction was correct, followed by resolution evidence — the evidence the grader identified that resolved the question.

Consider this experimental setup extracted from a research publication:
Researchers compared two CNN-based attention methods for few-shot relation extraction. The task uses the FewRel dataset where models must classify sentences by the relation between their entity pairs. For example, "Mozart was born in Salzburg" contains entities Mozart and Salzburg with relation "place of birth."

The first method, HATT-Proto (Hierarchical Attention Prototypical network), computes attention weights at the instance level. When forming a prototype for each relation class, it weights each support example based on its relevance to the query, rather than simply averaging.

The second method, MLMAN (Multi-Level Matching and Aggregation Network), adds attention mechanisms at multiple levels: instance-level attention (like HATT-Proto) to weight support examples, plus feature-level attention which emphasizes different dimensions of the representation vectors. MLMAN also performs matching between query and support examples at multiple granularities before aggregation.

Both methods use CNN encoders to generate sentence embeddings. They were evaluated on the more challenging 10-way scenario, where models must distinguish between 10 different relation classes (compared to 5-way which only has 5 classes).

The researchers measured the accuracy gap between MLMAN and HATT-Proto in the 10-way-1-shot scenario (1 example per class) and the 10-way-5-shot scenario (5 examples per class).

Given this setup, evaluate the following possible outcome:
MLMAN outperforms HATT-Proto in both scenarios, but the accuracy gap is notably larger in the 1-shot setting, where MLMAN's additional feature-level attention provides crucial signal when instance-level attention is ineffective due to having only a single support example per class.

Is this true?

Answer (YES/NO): YES